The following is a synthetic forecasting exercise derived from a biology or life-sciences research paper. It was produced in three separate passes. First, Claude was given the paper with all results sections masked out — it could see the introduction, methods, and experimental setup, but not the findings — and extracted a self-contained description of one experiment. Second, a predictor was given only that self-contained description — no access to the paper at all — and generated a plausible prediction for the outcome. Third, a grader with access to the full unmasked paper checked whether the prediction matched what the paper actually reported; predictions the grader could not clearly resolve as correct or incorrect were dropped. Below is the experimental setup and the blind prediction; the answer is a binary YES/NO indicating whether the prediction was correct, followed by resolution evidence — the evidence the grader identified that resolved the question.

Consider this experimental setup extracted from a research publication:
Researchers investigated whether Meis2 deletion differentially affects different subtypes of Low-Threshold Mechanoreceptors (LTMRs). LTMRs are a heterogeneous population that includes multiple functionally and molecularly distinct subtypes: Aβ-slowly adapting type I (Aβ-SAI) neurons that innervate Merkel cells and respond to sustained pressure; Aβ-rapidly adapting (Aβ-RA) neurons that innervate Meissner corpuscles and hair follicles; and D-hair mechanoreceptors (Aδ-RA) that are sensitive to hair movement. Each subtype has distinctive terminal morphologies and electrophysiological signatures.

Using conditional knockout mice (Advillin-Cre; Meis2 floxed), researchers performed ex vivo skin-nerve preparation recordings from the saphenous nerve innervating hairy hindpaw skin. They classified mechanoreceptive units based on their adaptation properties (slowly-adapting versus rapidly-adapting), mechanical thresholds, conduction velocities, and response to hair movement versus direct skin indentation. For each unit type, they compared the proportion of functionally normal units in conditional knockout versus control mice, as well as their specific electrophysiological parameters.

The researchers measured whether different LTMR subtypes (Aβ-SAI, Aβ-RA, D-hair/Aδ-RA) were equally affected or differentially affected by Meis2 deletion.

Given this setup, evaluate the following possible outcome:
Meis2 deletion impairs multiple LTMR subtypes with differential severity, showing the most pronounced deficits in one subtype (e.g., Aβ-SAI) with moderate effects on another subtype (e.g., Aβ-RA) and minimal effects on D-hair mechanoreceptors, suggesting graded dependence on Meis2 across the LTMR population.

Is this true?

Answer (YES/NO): NO